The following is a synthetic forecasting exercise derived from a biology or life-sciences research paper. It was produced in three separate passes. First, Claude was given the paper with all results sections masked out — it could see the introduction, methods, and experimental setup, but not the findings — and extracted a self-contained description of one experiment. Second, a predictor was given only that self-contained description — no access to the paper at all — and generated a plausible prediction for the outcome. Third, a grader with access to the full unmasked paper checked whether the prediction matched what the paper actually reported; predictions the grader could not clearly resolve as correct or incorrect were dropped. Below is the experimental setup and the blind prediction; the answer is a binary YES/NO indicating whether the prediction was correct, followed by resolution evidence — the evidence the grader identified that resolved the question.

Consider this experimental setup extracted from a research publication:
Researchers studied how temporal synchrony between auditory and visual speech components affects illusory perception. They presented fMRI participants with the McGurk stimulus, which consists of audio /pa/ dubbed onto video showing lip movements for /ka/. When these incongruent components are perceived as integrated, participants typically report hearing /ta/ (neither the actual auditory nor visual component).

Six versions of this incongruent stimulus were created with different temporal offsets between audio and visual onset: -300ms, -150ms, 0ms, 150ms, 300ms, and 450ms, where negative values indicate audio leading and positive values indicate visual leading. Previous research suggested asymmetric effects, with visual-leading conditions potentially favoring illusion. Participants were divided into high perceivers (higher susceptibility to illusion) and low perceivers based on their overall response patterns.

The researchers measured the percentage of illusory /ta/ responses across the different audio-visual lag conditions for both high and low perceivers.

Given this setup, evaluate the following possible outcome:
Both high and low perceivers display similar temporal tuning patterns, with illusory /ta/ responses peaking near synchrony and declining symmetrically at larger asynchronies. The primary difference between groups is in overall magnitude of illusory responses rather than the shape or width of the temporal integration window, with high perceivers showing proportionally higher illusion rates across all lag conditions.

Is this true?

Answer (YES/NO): NO